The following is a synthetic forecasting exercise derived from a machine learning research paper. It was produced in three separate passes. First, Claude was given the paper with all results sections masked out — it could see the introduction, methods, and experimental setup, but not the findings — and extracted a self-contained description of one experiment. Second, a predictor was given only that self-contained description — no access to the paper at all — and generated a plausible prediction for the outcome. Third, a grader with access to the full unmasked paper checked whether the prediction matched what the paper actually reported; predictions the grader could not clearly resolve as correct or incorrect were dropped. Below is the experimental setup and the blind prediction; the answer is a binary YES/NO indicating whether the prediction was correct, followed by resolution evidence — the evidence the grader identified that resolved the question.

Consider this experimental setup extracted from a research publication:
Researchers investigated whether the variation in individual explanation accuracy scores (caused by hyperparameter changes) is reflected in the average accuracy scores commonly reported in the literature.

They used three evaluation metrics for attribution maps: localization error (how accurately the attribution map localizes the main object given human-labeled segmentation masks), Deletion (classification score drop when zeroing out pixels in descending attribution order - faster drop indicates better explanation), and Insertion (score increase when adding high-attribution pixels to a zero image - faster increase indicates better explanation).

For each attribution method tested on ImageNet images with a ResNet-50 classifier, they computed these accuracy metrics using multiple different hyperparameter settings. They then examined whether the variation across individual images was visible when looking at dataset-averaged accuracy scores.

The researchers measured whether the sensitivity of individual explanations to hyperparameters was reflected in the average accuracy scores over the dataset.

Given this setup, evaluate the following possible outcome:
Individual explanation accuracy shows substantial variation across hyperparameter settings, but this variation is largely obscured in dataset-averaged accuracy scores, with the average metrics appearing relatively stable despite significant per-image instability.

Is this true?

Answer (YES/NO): YES